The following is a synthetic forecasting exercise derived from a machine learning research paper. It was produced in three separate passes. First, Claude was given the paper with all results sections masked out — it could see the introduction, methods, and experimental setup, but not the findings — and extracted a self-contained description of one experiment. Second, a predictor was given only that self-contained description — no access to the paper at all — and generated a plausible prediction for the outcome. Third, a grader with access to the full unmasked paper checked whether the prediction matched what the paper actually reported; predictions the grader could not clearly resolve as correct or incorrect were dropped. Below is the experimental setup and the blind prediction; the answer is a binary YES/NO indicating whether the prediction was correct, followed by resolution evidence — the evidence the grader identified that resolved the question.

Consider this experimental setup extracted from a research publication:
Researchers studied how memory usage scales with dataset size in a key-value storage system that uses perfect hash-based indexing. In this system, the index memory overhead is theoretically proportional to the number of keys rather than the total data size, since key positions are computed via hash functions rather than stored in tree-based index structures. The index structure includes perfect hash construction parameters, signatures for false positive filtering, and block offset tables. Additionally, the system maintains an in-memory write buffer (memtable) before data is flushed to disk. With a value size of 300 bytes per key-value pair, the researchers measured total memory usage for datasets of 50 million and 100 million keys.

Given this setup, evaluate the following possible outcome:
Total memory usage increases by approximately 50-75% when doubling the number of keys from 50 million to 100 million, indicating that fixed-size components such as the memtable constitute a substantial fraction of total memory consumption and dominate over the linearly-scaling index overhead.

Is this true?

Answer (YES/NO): YES